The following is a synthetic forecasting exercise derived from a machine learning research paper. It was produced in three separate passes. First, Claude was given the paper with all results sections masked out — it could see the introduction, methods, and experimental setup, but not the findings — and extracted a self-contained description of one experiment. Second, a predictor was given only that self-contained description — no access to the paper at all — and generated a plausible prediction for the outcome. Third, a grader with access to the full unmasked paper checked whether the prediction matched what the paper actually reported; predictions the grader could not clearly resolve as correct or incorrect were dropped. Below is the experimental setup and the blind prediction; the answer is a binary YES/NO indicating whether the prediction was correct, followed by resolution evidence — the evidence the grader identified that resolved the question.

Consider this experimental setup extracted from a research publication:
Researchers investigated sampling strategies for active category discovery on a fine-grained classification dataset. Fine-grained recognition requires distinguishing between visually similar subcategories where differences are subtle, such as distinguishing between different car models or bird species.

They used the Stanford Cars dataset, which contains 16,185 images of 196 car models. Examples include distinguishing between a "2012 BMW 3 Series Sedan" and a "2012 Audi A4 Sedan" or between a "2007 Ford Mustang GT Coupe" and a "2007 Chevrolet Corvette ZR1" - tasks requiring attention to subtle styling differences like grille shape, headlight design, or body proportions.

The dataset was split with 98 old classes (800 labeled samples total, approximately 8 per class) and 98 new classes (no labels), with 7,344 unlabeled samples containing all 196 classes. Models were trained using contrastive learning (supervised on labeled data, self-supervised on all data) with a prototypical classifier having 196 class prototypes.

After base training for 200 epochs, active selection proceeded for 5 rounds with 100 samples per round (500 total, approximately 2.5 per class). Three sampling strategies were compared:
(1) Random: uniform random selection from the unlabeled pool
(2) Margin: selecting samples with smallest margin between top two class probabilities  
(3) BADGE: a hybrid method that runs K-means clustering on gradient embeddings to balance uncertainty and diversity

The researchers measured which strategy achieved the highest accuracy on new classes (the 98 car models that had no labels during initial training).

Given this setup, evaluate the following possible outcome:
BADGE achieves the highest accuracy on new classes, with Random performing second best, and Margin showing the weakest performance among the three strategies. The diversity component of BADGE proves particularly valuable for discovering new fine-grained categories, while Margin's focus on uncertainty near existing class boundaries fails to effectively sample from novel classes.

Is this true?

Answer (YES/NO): YES